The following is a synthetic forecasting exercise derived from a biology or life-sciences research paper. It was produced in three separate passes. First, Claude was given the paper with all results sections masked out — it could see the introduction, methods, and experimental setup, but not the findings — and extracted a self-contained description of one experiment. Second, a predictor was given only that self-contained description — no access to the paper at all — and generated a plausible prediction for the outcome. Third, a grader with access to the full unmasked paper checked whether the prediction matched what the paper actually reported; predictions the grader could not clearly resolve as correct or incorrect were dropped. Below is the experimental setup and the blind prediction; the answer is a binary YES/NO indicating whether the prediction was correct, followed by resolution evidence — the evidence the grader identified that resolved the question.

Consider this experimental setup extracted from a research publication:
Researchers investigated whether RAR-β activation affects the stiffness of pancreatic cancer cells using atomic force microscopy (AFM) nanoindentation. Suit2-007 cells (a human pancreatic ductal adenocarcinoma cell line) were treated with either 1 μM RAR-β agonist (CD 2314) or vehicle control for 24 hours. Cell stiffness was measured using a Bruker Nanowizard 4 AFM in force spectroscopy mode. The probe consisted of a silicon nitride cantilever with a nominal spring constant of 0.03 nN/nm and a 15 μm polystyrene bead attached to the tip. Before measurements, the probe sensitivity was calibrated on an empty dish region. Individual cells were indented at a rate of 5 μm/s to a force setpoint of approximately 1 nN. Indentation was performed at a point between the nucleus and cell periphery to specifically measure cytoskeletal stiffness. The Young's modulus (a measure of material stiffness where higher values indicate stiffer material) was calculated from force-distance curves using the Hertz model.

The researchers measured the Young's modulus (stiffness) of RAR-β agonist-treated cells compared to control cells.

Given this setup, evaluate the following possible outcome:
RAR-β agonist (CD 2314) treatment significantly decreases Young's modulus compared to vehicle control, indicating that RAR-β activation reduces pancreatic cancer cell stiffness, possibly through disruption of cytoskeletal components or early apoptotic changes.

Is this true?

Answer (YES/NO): NO